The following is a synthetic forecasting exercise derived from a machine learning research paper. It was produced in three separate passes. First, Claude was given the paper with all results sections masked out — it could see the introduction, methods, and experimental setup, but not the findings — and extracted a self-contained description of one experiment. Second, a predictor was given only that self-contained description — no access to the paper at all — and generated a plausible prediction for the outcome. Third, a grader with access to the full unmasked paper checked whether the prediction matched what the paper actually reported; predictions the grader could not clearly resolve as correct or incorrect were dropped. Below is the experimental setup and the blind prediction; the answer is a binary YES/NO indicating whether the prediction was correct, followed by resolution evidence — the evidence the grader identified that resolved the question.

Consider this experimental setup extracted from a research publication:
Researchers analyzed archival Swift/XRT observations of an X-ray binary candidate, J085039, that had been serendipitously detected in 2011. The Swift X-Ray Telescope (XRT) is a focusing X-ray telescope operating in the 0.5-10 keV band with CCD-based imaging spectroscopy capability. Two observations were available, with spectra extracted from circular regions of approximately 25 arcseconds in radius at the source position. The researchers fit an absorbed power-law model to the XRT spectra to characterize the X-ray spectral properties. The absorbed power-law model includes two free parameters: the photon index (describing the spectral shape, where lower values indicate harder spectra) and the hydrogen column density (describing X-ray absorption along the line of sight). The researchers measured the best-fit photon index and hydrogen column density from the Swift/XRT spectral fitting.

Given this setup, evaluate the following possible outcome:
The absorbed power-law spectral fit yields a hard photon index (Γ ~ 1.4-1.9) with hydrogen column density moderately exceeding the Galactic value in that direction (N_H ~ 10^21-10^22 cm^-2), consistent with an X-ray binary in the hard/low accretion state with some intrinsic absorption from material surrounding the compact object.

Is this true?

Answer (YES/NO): NO